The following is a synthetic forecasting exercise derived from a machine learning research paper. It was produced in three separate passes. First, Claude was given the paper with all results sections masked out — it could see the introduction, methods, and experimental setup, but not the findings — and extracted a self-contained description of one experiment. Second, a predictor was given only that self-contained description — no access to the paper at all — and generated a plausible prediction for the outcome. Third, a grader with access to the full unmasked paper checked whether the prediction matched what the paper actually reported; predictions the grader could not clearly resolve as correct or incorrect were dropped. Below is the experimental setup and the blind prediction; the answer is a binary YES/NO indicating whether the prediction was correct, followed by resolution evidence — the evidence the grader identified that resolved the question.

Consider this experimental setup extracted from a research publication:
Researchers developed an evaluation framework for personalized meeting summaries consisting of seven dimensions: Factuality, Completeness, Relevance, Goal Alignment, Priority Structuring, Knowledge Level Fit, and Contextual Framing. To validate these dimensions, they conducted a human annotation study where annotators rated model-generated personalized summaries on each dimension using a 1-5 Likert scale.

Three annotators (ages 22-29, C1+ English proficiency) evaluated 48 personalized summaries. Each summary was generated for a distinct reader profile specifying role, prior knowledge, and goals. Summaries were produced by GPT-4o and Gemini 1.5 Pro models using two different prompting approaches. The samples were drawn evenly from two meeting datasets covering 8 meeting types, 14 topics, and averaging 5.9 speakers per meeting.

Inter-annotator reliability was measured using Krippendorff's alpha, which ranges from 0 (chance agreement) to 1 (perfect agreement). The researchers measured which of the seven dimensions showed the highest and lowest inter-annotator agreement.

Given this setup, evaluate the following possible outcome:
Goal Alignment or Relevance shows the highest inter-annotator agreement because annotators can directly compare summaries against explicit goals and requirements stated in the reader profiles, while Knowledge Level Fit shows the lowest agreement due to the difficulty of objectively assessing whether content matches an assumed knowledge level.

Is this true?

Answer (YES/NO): NO